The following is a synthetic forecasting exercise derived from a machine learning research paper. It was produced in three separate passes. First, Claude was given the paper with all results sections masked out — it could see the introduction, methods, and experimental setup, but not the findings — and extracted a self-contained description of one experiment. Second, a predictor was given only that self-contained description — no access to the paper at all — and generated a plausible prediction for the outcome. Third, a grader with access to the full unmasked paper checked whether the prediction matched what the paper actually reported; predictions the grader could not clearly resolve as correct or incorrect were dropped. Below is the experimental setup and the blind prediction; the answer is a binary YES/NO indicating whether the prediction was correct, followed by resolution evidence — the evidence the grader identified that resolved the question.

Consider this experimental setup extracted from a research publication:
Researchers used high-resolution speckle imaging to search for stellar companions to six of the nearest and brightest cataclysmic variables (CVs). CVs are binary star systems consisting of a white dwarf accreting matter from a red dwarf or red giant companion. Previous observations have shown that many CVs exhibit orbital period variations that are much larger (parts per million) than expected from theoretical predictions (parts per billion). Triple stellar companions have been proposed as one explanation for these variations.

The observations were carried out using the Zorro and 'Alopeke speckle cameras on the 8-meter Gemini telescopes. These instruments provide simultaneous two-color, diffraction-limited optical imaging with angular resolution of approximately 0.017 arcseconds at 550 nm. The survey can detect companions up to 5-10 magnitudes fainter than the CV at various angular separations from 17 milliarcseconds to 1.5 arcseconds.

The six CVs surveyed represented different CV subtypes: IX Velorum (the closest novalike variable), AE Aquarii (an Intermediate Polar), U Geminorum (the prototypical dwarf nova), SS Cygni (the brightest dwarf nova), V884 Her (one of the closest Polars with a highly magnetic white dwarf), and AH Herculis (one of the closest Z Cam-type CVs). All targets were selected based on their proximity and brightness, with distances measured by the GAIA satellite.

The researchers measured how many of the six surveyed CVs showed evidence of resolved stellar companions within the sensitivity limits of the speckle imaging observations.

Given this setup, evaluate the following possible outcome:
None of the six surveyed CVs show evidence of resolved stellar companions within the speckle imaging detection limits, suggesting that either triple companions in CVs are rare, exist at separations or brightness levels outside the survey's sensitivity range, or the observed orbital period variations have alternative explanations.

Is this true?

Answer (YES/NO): YES